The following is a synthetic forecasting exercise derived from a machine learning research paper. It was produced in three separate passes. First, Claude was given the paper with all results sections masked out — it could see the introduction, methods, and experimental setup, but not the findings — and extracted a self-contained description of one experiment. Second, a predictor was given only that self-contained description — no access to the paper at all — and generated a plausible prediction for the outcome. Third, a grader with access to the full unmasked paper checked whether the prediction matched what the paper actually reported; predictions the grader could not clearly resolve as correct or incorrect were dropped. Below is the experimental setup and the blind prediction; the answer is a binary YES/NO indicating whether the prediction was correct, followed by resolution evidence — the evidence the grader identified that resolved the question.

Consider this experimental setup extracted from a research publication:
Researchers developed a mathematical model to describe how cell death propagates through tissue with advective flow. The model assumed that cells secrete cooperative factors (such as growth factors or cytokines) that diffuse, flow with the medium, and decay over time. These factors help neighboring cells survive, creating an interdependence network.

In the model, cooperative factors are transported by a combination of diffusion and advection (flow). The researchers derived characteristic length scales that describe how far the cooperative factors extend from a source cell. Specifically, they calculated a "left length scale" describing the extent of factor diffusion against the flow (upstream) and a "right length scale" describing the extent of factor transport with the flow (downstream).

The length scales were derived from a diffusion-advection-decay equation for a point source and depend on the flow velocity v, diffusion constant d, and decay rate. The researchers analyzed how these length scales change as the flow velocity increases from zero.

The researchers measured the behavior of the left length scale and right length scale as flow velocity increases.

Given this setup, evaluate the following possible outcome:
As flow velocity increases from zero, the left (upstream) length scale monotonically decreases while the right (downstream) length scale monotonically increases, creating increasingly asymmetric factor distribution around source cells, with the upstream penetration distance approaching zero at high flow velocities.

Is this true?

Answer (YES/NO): YES